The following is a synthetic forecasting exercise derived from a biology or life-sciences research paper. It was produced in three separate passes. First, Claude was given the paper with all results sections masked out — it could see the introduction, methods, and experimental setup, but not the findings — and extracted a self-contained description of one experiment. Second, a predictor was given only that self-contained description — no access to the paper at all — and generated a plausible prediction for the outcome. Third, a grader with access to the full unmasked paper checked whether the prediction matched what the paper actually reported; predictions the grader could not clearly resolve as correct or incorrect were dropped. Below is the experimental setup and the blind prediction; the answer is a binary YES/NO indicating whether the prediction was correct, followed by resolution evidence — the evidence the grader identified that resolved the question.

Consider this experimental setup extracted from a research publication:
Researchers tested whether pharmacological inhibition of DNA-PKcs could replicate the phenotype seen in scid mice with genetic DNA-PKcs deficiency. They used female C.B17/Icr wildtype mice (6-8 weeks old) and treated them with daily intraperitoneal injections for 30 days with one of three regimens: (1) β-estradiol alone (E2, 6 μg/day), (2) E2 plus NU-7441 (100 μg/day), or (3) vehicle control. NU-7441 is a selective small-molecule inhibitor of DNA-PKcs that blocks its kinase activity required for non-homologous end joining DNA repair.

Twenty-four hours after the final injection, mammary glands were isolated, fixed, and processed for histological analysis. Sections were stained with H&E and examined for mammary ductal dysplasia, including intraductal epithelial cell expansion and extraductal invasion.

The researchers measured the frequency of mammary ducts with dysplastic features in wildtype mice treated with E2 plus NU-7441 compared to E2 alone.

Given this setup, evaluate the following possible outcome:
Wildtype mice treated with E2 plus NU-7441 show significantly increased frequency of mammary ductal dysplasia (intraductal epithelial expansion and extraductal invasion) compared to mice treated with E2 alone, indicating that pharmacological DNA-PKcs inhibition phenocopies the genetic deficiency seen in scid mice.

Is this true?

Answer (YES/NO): YES